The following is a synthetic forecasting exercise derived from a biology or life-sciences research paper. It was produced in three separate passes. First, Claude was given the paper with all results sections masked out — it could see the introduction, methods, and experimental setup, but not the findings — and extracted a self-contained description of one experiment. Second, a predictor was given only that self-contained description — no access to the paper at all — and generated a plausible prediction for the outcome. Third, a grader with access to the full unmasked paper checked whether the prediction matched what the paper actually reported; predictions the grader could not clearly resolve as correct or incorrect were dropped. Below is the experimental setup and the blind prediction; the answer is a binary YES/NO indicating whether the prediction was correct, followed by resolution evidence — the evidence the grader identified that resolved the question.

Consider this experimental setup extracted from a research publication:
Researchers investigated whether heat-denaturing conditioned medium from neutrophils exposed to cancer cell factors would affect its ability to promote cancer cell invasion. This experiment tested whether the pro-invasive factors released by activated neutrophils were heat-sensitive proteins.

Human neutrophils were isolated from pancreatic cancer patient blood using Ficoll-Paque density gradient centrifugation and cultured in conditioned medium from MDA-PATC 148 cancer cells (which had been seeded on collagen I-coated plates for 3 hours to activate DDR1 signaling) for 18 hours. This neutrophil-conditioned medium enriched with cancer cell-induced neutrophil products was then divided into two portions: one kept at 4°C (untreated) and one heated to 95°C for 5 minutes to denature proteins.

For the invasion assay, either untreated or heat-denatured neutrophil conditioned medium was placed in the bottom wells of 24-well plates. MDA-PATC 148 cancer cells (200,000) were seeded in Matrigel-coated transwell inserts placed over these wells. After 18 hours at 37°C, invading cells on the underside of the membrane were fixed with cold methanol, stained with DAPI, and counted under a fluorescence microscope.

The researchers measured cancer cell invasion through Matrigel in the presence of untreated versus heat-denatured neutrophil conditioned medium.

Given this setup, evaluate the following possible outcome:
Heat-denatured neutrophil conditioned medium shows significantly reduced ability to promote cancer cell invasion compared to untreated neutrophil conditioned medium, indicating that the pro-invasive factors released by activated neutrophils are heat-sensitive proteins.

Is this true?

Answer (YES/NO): YES